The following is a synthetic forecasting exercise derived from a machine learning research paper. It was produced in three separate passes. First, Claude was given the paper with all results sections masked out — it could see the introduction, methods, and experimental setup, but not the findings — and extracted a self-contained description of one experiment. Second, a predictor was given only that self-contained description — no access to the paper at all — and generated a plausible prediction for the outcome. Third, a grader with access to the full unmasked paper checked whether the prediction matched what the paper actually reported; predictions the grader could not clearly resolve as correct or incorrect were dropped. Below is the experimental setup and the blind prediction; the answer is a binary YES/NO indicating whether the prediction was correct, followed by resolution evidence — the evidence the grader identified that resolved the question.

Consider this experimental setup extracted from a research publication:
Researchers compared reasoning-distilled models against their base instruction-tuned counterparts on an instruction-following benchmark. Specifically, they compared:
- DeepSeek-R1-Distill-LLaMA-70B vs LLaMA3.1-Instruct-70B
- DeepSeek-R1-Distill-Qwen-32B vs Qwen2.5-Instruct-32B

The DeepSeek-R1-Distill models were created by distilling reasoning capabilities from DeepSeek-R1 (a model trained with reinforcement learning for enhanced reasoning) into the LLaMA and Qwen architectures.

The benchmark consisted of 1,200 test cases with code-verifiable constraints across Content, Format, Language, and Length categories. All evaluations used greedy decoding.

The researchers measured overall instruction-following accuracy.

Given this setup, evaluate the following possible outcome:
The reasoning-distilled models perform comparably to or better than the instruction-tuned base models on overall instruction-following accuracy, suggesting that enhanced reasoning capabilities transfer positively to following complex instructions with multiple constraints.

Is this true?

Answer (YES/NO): NO